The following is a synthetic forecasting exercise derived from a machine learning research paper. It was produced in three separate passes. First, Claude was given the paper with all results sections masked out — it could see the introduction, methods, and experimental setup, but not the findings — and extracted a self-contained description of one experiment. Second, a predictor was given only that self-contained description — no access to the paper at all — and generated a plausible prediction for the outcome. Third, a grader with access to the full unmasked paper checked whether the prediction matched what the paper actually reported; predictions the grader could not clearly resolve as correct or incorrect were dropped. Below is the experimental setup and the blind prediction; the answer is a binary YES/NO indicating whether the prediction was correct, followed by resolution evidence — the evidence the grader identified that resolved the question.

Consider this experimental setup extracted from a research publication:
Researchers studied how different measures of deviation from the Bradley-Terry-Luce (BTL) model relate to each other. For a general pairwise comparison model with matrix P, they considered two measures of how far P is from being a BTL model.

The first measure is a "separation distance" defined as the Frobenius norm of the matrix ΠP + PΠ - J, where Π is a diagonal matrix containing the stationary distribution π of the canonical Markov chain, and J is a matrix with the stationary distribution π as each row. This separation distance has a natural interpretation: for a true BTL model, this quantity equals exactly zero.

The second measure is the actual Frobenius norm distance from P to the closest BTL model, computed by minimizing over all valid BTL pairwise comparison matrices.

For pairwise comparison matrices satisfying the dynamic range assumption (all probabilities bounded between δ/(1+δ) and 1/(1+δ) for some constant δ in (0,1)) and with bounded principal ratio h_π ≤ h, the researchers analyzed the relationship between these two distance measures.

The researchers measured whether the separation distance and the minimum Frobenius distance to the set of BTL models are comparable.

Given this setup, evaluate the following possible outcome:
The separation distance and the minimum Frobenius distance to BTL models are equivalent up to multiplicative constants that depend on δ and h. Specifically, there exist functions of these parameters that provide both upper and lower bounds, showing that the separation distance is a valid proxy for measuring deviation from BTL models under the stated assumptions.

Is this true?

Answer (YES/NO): YES